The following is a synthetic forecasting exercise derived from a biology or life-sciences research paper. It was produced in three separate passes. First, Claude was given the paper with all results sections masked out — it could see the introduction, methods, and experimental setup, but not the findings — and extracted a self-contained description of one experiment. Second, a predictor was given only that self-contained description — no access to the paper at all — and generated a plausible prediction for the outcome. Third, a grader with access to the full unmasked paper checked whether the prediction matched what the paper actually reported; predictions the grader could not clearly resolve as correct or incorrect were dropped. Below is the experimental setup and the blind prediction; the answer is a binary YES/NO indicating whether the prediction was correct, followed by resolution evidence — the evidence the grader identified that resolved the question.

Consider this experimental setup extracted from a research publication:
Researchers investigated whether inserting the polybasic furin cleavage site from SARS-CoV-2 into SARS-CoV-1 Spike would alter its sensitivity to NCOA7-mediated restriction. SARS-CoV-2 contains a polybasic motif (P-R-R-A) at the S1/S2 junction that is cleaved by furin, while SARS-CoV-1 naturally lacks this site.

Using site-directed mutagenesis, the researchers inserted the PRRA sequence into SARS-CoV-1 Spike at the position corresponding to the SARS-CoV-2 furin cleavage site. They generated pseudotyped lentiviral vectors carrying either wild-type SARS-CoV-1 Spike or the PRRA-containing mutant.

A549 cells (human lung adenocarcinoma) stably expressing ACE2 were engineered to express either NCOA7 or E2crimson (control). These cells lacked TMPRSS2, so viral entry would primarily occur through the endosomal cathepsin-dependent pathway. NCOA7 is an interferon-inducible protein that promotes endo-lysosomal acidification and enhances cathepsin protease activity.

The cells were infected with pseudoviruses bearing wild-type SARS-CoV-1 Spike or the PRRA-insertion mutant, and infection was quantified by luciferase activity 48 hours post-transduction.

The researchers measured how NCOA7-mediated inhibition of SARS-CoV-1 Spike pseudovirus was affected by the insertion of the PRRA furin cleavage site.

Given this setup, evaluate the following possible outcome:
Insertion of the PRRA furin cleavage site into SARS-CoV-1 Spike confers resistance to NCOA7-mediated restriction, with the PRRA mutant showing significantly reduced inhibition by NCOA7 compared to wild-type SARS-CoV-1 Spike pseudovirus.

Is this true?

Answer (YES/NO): NO